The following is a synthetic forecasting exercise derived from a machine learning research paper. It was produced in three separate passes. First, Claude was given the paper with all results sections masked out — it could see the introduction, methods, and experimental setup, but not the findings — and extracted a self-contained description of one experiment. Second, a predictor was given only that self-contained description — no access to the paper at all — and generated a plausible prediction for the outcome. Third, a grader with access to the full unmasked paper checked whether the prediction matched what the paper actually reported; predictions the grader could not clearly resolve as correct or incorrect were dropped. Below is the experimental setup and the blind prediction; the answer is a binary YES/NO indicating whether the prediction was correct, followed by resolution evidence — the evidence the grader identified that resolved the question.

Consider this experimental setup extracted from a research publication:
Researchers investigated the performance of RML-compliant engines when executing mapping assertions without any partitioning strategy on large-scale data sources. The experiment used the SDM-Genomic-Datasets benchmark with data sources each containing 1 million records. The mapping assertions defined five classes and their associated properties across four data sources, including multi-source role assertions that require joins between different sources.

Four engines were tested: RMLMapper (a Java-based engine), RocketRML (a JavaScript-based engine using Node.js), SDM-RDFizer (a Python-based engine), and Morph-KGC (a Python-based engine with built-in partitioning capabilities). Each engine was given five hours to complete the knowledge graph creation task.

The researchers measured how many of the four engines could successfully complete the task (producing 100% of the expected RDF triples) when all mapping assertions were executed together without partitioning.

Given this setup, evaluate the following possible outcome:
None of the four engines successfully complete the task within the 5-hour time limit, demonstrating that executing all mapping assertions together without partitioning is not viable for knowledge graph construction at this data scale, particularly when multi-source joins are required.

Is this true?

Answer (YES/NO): NO